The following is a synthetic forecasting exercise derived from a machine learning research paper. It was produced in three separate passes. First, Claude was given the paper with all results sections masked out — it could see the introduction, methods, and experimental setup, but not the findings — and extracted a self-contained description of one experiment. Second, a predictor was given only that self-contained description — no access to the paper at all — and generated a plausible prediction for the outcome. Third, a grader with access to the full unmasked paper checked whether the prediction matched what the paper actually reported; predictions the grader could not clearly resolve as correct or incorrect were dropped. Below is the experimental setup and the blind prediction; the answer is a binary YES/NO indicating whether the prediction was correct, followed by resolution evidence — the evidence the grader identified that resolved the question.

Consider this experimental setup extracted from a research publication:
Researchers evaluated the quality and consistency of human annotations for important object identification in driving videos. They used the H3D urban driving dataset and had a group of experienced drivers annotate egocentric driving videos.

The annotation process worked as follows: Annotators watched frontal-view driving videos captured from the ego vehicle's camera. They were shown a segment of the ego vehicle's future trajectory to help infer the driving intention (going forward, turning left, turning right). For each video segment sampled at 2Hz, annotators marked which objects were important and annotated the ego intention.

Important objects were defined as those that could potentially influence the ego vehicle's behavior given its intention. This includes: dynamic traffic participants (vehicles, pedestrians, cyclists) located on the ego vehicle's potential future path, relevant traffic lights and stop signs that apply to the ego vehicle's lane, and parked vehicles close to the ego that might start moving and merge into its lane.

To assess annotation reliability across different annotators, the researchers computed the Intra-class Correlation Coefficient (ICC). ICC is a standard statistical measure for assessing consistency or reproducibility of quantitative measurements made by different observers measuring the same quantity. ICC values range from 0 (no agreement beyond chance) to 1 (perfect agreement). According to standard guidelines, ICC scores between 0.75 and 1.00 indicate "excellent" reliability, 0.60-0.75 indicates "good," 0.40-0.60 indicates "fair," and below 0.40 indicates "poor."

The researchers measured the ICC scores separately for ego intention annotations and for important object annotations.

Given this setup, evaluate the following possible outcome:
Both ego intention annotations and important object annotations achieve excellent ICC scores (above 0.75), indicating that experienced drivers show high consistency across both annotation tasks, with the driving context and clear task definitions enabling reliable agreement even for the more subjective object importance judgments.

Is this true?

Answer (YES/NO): YES